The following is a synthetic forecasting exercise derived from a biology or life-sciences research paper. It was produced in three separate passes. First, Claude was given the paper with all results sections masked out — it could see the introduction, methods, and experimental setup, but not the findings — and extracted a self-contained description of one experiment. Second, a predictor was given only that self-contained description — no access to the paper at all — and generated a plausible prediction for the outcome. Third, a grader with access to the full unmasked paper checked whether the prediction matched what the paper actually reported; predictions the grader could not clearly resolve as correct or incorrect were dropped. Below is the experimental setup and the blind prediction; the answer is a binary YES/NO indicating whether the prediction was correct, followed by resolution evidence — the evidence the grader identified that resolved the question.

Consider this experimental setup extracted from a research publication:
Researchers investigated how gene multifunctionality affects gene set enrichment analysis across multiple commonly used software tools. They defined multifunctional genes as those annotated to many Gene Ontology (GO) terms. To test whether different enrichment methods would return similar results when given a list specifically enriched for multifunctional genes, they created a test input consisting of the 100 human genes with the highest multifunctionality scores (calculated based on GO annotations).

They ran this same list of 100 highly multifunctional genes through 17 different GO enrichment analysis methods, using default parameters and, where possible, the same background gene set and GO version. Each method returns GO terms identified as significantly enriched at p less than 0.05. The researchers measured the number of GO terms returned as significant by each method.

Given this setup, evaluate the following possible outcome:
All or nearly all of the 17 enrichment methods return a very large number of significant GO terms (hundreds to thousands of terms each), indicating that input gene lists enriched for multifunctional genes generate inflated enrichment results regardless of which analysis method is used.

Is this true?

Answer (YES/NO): NO